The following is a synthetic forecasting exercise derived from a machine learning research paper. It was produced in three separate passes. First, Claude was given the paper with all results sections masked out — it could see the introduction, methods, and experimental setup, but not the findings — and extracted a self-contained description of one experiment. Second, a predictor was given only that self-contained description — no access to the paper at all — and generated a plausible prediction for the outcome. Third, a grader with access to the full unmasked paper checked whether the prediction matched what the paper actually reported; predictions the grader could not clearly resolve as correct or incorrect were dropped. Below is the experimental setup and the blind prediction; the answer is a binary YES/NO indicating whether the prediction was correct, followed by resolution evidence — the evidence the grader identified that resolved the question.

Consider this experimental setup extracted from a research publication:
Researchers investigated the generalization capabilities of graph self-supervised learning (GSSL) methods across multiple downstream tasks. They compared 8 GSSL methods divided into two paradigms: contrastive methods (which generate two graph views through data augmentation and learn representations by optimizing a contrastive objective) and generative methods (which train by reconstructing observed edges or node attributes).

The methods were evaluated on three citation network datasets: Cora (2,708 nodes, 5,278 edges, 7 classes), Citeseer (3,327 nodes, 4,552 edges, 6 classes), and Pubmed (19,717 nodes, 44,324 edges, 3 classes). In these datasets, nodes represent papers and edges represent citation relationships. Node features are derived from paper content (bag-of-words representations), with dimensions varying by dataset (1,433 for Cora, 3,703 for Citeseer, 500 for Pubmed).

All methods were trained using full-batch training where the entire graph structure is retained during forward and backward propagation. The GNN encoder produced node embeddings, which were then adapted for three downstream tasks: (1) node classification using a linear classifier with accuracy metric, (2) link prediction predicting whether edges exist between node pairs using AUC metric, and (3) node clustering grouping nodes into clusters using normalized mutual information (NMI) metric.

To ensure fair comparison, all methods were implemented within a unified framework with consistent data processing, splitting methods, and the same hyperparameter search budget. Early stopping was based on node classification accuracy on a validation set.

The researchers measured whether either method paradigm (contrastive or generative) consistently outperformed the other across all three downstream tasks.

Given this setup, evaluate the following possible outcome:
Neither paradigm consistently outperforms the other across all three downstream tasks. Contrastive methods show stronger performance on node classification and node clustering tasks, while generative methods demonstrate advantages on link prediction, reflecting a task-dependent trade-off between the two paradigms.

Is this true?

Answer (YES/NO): NO